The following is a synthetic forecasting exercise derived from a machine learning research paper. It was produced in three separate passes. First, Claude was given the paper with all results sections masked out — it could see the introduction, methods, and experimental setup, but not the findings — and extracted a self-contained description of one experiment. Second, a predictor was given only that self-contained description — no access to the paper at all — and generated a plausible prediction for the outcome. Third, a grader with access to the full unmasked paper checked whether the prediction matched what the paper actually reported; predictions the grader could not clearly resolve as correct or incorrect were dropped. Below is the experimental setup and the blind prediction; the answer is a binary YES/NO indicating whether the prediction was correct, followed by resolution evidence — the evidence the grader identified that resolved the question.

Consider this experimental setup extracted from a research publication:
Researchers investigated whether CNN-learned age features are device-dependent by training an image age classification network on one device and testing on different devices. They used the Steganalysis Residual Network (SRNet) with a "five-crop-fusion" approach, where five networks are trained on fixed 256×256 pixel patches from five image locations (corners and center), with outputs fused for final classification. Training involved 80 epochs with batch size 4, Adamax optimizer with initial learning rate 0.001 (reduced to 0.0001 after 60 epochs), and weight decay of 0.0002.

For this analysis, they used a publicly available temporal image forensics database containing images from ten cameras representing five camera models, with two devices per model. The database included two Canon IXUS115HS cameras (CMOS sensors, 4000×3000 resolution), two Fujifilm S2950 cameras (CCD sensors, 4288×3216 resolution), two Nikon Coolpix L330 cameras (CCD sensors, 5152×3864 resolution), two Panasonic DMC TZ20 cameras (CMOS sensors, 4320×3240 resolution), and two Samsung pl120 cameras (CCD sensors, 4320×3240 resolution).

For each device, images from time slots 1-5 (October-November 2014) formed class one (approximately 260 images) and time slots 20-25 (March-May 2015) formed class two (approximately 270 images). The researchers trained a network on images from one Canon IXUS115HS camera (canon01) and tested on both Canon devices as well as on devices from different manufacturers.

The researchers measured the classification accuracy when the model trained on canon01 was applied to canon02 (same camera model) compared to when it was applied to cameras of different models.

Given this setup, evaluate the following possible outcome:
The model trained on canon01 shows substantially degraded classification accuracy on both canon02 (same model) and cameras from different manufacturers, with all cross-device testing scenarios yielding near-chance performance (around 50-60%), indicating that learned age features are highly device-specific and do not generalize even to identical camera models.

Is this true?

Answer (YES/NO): NO